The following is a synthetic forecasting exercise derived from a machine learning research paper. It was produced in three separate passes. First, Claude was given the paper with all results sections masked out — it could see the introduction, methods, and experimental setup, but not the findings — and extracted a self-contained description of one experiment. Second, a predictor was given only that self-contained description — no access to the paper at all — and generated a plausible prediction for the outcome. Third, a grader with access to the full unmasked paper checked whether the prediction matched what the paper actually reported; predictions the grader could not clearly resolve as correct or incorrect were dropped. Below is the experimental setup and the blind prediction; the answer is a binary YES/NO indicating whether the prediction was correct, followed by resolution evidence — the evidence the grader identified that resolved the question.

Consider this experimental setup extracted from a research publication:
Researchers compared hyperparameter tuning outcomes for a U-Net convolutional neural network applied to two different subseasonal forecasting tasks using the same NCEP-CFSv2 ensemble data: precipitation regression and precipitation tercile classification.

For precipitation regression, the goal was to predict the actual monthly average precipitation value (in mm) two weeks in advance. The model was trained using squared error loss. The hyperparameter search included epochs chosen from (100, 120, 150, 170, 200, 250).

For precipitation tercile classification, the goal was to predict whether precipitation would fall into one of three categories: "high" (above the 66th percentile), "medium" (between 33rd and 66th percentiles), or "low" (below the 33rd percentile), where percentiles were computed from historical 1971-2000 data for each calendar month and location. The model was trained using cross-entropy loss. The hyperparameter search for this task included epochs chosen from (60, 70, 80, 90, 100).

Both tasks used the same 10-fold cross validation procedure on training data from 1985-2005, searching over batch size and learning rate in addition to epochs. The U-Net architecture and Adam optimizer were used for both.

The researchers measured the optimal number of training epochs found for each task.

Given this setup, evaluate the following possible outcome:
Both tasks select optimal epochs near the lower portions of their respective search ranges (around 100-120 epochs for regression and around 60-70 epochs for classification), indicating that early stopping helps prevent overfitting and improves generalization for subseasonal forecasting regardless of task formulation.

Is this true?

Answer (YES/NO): NO